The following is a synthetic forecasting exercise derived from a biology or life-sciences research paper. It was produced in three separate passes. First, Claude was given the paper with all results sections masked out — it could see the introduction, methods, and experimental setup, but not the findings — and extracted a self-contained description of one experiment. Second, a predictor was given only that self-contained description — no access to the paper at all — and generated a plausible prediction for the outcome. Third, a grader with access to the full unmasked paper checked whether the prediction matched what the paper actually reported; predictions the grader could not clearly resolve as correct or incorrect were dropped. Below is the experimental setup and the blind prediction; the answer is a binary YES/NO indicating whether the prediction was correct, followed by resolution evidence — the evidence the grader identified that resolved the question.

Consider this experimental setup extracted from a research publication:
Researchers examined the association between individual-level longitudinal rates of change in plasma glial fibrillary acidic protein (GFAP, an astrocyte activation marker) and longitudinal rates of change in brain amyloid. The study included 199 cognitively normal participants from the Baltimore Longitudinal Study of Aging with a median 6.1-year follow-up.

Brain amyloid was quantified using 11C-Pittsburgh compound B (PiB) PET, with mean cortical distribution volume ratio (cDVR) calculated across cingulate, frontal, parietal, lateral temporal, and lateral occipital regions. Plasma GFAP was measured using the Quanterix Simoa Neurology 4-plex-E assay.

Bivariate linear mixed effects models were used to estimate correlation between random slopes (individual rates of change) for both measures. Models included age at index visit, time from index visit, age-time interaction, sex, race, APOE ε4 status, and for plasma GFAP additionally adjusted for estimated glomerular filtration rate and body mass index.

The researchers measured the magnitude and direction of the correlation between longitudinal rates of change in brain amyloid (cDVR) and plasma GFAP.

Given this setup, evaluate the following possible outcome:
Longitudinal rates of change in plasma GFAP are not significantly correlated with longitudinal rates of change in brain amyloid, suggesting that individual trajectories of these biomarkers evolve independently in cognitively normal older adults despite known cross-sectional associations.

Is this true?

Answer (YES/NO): NO